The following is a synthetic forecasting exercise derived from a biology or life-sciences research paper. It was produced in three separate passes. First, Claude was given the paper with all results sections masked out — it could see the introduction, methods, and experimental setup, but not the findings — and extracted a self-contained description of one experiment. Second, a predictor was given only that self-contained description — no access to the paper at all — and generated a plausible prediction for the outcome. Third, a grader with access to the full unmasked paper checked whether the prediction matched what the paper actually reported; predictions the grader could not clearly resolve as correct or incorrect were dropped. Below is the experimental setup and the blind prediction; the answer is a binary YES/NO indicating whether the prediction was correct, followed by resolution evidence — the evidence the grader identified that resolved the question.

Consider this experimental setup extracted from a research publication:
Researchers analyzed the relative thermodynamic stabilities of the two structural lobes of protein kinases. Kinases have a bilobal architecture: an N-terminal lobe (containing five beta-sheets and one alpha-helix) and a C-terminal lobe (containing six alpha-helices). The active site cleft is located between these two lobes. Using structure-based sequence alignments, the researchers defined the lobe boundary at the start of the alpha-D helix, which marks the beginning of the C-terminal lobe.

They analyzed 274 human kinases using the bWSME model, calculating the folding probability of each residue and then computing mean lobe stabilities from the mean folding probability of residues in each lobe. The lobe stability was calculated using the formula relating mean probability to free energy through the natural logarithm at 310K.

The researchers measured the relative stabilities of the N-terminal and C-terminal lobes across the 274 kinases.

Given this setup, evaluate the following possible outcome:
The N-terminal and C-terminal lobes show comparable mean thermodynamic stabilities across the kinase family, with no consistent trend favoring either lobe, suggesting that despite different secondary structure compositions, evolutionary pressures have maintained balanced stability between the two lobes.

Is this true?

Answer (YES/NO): NO